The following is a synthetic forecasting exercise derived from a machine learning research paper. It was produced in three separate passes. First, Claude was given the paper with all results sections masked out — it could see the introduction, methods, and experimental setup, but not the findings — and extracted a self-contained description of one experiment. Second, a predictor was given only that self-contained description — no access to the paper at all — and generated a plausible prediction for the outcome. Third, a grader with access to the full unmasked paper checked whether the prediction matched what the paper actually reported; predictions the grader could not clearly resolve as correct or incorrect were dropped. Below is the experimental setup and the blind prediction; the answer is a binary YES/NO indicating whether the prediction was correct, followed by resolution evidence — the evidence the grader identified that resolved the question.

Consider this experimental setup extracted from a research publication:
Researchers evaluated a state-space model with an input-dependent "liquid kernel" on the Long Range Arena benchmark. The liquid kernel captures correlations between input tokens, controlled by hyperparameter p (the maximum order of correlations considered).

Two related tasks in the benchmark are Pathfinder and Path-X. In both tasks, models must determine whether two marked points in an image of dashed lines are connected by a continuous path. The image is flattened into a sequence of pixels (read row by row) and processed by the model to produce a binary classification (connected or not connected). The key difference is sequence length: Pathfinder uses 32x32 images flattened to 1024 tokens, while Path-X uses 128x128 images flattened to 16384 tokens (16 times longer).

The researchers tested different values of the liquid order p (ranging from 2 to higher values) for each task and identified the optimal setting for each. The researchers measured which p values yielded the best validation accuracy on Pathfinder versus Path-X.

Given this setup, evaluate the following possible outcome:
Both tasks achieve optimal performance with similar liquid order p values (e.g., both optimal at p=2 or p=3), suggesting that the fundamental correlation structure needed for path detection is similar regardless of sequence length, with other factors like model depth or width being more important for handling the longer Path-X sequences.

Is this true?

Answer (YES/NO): YES